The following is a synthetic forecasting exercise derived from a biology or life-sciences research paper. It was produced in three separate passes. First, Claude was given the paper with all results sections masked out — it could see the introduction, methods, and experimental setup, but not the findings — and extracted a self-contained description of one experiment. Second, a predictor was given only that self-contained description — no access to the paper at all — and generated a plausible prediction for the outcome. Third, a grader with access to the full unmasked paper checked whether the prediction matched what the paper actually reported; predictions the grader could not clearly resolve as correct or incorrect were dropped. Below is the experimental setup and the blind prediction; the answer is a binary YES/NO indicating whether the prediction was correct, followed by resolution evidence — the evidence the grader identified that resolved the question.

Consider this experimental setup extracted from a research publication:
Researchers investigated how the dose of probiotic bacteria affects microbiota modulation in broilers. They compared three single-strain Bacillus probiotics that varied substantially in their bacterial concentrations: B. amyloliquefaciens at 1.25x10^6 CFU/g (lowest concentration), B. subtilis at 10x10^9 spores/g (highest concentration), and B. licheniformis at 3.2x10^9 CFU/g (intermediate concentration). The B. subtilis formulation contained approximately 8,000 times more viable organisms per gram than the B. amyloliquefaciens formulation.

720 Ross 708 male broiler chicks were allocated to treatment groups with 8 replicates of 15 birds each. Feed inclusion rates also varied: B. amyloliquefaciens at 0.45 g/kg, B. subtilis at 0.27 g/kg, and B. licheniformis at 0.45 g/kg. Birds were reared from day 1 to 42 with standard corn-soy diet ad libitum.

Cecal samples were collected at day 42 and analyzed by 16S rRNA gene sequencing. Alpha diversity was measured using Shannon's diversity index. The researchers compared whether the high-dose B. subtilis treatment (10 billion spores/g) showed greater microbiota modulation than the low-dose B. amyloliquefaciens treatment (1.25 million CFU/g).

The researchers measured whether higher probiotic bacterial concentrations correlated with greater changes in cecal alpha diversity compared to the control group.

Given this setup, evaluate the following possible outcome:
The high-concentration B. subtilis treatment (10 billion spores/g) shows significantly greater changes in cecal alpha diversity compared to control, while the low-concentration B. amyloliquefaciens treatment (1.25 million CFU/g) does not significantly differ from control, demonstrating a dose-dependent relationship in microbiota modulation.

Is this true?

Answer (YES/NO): NO